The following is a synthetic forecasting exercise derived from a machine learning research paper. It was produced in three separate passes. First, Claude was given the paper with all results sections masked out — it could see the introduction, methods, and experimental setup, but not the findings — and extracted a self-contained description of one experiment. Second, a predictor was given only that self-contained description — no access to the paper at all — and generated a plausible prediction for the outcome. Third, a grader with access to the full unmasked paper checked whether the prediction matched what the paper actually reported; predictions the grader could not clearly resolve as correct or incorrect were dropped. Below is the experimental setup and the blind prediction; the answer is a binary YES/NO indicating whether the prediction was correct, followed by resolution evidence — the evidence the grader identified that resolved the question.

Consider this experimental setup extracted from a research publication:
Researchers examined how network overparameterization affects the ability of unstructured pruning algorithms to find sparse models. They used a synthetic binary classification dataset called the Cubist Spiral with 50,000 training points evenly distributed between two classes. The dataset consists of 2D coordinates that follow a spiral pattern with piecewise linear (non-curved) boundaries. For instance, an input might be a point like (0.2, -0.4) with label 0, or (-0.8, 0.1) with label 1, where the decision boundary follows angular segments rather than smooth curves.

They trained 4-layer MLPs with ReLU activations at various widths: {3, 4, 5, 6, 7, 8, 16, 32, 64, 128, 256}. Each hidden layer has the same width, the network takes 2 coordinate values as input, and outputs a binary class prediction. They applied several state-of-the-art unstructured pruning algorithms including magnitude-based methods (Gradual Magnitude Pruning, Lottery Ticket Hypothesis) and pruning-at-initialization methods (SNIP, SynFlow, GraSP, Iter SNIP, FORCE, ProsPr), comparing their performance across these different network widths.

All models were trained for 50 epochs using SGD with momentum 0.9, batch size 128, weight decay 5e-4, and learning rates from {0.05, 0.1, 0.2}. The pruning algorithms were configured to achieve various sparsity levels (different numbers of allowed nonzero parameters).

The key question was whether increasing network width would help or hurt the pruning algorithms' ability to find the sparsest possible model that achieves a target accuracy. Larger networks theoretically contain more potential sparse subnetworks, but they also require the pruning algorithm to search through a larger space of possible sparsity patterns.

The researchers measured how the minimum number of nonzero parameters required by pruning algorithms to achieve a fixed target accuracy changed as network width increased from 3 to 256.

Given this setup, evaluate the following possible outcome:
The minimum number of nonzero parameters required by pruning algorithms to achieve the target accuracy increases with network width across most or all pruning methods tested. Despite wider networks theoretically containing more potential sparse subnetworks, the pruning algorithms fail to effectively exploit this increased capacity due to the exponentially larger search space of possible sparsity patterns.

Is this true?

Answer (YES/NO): YES